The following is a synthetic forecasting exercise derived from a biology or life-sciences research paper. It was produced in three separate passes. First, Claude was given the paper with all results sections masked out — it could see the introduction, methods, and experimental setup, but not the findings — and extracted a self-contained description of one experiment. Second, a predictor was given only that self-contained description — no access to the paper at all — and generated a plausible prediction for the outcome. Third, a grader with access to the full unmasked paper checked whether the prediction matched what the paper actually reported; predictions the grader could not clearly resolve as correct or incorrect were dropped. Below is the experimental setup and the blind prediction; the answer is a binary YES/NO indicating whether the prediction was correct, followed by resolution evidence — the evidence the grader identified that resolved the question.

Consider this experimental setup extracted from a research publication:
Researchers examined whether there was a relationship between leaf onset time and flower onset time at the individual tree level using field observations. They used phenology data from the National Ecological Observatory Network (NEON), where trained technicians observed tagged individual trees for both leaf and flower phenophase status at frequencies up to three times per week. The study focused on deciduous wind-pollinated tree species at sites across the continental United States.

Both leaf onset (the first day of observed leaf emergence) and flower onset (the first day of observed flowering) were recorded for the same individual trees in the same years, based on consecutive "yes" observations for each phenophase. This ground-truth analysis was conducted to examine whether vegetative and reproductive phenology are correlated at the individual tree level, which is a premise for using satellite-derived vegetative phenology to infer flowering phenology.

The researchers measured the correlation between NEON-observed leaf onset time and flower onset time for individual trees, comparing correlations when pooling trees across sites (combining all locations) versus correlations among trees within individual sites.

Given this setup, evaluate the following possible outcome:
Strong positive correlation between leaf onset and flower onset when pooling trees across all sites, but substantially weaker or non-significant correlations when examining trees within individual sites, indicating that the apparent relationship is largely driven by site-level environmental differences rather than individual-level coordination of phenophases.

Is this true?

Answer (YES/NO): YES